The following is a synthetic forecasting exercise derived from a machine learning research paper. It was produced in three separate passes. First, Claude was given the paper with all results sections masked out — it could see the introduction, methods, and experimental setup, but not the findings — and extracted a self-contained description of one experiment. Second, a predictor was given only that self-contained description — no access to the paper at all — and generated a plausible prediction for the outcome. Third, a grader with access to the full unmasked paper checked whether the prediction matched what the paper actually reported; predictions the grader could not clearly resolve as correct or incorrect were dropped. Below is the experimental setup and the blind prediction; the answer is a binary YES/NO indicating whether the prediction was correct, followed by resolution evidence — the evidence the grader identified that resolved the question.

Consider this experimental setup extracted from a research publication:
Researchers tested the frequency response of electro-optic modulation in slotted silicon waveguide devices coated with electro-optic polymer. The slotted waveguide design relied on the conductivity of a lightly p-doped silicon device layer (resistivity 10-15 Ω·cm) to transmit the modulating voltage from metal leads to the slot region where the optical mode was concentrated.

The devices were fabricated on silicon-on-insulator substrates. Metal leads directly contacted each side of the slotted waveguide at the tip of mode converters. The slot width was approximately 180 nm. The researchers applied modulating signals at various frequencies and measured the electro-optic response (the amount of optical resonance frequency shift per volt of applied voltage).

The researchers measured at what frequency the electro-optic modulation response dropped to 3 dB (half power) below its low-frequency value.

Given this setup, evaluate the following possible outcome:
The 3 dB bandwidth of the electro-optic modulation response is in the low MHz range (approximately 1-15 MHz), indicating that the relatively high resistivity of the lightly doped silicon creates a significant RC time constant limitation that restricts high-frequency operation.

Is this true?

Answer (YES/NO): NO